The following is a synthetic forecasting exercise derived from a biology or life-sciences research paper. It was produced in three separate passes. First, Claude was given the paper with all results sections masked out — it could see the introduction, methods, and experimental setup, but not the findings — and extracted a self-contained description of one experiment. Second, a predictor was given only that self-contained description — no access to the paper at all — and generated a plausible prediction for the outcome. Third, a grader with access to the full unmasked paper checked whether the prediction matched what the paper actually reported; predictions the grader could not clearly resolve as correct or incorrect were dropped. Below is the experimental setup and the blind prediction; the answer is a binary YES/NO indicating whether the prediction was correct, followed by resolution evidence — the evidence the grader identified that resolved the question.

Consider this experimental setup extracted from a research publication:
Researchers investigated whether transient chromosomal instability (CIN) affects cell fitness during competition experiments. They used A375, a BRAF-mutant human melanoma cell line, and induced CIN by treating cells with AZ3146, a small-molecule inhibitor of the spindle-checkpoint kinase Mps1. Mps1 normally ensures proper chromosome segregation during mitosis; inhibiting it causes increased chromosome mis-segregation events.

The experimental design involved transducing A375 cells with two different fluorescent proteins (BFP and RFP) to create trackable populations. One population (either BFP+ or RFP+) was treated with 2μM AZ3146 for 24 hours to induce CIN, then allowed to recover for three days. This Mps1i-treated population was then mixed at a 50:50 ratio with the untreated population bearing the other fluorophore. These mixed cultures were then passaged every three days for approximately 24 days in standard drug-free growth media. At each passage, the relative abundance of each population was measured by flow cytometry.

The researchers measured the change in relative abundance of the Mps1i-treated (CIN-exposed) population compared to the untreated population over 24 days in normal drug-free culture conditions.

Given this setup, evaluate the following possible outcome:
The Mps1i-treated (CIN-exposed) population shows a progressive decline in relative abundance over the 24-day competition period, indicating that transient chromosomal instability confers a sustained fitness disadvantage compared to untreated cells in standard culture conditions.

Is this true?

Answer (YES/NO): YES